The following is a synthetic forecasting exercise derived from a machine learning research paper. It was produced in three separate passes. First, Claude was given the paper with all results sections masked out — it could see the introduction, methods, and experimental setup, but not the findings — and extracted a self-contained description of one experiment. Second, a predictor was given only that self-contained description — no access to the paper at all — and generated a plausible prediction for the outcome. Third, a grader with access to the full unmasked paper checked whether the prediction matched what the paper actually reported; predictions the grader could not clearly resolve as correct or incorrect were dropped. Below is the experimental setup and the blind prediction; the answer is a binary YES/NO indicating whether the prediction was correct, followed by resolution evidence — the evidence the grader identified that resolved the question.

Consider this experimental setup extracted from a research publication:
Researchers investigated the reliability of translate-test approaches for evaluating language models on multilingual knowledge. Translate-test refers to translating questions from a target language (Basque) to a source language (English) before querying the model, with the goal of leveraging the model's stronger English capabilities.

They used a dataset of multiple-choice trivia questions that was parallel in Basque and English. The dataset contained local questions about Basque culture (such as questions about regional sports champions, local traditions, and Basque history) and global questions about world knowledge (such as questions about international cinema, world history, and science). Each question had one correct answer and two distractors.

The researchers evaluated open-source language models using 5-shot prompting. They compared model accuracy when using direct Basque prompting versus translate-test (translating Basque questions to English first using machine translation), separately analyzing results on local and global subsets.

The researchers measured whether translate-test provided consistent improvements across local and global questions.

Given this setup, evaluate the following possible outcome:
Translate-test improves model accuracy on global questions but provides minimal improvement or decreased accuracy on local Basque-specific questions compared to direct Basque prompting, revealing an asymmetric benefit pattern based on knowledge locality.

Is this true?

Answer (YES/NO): YES